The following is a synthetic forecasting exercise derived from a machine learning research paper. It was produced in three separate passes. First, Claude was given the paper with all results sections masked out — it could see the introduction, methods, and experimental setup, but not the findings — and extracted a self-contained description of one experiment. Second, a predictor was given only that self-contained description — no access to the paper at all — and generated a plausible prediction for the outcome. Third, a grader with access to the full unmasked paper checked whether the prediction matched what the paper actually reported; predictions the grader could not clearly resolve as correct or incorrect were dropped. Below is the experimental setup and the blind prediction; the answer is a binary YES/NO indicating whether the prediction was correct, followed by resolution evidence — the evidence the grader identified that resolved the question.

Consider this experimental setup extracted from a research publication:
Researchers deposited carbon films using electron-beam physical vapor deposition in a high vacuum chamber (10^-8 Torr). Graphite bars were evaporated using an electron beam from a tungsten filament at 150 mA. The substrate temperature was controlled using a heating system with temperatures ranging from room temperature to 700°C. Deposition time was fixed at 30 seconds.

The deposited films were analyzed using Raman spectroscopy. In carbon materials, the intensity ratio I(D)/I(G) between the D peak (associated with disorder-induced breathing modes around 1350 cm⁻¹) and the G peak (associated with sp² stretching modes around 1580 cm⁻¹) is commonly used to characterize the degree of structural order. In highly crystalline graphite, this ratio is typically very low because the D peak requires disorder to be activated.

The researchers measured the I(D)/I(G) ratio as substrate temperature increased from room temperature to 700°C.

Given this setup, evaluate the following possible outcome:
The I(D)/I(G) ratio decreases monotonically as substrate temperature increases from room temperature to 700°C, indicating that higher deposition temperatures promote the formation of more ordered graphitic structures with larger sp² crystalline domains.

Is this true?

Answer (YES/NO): NO